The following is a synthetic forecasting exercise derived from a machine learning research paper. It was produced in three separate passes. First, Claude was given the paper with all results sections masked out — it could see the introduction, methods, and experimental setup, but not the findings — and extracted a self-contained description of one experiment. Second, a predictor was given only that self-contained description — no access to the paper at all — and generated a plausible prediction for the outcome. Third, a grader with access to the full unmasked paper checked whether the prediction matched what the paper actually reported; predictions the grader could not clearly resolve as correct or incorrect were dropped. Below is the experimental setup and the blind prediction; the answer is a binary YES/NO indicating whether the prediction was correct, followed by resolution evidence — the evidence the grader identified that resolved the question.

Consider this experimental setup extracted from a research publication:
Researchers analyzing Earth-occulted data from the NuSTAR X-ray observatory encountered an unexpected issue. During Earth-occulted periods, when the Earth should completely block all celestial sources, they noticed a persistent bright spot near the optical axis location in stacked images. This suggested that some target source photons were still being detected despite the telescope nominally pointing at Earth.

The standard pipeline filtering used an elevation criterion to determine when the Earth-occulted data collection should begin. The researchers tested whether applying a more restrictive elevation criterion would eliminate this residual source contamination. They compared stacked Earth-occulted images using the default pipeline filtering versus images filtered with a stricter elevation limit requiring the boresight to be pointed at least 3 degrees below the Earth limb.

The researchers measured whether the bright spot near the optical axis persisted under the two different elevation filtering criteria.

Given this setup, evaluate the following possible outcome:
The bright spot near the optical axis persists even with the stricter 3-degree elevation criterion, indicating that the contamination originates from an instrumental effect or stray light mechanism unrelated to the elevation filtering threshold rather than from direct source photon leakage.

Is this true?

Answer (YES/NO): NO